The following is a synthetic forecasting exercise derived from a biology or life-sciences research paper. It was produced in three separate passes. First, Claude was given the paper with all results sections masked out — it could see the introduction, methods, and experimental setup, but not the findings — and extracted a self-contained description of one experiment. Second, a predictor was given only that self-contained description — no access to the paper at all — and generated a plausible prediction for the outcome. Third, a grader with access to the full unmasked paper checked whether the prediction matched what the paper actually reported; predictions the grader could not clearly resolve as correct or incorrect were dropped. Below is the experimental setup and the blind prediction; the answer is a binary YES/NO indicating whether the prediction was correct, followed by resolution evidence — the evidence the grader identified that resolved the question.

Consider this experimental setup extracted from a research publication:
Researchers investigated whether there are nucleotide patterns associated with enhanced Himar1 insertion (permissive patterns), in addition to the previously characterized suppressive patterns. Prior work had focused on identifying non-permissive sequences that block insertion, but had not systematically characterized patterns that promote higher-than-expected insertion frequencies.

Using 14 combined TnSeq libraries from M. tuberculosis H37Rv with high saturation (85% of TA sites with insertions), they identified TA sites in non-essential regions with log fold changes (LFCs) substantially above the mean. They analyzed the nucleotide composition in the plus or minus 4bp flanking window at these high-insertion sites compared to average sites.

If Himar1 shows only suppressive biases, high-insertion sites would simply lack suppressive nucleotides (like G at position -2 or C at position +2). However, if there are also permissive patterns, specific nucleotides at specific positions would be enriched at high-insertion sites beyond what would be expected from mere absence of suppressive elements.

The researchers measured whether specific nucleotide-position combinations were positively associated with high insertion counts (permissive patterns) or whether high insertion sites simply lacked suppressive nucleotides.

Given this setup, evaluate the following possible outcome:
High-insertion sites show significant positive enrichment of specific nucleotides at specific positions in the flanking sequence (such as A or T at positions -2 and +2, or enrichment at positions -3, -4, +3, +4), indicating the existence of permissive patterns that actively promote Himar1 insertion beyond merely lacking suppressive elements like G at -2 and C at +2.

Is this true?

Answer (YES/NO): YES